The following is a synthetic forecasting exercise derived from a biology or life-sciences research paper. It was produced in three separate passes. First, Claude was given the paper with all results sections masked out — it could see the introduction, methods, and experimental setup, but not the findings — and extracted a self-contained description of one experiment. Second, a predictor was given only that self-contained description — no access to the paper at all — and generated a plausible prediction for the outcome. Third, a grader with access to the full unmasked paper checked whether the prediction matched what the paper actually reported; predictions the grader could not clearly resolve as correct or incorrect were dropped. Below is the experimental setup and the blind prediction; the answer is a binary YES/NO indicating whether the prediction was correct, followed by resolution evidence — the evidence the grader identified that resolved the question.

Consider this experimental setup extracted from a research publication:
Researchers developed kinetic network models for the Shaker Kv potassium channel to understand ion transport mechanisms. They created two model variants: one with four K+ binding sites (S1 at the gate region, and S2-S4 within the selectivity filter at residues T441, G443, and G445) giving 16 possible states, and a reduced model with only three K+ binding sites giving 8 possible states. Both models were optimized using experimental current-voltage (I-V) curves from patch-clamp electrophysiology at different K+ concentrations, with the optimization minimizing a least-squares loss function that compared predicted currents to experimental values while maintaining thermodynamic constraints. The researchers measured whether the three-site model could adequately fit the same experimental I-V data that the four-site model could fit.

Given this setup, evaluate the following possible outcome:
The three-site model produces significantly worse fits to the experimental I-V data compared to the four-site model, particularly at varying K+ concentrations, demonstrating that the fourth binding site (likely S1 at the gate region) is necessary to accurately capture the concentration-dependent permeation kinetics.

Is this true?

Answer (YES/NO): NO